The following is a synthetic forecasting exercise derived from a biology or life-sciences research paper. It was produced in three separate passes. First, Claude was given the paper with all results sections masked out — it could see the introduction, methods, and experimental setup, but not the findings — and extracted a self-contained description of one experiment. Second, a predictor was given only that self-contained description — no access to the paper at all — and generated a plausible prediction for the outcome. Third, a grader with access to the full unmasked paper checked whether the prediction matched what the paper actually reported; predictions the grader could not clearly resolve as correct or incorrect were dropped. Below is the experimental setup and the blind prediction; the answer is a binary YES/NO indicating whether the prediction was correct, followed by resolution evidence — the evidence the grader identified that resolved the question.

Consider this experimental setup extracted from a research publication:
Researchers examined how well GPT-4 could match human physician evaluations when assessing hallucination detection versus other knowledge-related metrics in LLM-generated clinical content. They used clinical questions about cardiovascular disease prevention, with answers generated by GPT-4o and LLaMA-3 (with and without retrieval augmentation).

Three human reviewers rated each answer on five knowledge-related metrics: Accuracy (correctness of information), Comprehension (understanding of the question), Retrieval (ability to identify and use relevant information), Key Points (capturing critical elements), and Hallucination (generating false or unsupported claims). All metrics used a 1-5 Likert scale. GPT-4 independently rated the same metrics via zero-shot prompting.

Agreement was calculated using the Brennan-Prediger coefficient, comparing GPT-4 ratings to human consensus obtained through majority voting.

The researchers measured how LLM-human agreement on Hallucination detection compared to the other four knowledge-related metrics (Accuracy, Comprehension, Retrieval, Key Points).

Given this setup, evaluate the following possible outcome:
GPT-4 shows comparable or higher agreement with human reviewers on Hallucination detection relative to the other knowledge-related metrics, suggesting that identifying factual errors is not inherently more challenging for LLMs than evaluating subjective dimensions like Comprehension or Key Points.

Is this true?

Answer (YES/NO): YES